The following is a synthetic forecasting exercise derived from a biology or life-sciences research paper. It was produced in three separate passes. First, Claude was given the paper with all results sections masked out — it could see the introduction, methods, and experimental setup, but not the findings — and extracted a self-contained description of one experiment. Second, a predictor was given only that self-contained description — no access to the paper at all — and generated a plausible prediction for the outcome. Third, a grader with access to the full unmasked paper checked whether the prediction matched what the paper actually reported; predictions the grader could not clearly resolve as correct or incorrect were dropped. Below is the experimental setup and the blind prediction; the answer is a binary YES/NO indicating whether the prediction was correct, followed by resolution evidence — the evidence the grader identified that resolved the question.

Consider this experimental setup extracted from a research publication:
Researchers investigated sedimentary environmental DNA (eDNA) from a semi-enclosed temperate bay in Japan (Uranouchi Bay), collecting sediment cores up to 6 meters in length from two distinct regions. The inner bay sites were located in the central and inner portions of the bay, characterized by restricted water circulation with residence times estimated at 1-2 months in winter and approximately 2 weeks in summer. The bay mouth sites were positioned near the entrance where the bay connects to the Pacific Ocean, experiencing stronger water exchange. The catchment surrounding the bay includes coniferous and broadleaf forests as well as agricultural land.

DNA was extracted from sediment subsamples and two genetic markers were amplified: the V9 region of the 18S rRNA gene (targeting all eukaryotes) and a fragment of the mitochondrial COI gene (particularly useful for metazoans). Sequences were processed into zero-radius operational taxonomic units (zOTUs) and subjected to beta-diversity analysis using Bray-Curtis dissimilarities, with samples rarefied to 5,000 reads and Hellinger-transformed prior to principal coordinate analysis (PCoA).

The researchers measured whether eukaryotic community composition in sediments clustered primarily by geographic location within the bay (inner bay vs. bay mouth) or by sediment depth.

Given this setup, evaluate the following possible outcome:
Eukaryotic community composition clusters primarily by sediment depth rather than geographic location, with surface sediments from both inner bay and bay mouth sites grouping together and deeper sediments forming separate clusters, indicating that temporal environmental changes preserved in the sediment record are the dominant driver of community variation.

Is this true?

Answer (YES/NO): NO